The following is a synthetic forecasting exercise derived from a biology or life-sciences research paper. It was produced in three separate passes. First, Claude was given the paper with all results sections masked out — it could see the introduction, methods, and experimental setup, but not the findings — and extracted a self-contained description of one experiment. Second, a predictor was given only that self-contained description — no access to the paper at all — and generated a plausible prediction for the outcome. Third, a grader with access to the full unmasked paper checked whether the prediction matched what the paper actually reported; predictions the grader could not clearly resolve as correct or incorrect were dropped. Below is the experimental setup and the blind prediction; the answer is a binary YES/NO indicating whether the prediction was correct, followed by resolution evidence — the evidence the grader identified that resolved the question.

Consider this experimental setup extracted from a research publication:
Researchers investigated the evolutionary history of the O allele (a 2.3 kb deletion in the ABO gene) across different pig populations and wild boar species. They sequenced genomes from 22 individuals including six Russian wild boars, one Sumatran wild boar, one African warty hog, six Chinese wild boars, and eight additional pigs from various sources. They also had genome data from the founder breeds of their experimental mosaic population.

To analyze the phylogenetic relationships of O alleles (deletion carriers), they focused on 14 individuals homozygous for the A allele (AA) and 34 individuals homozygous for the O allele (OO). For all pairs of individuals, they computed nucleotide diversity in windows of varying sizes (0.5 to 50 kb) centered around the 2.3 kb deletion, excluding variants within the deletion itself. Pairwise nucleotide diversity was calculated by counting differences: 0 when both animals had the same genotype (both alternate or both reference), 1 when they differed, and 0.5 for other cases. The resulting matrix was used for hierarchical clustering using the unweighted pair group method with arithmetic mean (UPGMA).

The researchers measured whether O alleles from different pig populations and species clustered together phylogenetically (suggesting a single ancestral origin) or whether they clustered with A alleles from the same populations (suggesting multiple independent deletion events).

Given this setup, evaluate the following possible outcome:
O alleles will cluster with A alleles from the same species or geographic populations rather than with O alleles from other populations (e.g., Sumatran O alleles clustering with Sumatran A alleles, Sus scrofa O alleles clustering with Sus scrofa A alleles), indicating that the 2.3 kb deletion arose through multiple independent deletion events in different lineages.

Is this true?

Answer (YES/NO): NO